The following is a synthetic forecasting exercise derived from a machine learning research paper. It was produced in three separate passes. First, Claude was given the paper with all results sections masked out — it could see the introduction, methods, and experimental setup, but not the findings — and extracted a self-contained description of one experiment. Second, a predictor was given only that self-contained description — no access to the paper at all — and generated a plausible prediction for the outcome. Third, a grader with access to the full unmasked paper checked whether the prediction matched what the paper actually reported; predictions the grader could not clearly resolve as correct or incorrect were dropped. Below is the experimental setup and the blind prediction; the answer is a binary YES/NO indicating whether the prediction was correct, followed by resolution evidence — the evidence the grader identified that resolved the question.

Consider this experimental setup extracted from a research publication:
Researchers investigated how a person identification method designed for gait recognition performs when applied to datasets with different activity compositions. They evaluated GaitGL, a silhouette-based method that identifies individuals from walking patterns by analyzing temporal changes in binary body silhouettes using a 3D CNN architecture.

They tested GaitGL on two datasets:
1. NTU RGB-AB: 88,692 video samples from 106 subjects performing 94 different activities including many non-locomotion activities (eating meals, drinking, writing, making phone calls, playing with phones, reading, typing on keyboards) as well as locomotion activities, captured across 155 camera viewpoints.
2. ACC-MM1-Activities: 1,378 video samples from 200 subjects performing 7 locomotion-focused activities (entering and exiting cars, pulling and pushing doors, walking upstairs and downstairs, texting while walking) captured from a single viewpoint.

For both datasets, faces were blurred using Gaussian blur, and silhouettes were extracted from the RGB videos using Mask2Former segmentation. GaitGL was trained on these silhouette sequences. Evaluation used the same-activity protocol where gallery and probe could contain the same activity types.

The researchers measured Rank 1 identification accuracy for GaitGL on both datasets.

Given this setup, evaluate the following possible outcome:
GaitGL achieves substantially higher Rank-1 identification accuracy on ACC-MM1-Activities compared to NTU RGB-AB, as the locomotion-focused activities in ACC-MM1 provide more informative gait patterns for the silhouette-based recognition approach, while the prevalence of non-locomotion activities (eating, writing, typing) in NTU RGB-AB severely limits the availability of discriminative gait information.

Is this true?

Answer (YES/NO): NO